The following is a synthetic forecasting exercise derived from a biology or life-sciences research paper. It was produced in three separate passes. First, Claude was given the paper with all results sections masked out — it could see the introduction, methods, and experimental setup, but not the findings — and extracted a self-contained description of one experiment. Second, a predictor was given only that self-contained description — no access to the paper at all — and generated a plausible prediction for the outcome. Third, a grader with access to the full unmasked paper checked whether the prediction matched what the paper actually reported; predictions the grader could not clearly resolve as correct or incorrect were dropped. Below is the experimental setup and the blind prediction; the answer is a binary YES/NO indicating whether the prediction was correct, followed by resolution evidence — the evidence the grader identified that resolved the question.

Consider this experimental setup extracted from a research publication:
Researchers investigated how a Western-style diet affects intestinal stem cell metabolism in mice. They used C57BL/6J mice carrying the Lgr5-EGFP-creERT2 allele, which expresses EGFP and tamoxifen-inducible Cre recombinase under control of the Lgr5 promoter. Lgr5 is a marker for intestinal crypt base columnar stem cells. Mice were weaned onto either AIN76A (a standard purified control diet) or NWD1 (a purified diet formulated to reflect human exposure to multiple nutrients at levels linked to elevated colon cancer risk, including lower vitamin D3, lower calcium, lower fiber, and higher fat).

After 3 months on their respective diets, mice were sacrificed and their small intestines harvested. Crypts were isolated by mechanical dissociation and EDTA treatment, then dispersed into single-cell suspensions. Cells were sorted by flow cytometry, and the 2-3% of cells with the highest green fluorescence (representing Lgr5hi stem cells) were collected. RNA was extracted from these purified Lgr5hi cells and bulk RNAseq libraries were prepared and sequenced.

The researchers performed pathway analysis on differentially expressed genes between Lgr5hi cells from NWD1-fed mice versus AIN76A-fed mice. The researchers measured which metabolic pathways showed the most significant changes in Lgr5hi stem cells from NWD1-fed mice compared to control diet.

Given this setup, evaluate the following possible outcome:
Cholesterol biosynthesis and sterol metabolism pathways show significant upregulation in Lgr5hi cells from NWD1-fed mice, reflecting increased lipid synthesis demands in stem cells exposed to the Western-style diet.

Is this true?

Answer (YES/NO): NO